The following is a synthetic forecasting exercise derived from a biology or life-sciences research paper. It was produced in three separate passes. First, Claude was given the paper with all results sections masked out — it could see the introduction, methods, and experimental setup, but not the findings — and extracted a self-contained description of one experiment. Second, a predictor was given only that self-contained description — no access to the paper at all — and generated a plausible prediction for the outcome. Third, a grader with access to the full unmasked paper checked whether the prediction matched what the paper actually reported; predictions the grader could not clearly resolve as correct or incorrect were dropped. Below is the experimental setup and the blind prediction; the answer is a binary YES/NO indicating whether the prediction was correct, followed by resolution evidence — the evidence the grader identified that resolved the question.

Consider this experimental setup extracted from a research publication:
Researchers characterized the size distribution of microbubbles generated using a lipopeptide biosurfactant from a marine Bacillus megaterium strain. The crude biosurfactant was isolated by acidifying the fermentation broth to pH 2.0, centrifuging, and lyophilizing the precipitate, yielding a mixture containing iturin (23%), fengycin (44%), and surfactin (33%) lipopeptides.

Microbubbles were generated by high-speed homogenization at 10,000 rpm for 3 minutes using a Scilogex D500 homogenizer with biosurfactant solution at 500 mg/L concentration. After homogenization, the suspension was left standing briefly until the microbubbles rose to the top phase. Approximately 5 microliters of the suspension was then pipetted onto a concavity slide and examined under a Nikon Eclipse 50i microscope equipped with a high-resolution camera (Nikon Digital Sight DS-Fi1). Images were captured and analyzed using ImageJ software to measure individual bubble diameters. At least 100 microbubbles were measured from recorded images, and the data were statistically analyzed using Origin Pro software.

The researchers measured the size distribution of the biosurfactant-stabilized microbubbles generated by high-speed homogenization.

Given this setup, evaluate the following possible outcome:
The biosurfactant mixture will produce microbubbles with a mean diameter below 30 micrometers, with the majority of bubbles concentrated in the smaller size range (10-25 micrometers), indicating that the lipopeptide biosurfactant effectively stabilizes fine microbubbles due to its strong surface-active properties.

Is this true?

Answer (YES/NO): NO